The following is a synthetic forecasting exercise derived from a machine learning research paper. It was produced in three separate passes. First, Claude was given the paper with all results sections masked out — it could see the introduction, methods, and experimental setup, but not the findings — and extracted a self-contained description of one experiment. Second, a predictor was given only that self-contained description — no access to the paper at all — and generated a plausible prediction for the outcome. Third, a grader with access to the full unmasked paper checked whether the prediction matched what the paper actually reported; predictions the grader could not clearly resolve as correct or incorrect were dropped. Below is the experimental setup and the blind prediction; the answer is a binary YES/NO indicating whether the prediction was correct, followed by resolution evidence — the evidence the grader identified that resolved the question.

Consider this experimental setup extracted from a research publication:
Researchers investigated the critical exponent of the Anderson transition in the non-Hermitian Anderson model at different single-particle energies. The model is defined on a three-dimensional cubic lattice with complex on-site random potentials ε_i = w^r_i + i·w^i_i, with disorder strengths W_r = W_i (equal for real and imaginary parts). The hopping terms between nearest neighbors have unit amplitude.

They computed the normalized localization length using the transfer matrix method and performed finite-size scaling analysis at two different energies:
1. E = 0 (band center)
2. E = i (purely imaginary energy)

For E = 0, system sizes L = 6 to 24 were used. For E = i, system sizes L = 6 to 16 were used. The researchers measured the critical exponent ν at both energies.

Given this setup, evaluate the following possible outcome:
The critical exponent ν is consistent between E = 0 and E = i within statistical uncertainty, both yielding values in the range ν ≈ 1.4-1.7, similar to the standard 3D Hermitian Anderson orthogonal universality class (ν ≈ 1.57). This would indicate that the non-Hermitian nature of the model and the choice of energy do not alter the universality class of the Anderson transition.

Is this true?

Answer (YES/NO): NO